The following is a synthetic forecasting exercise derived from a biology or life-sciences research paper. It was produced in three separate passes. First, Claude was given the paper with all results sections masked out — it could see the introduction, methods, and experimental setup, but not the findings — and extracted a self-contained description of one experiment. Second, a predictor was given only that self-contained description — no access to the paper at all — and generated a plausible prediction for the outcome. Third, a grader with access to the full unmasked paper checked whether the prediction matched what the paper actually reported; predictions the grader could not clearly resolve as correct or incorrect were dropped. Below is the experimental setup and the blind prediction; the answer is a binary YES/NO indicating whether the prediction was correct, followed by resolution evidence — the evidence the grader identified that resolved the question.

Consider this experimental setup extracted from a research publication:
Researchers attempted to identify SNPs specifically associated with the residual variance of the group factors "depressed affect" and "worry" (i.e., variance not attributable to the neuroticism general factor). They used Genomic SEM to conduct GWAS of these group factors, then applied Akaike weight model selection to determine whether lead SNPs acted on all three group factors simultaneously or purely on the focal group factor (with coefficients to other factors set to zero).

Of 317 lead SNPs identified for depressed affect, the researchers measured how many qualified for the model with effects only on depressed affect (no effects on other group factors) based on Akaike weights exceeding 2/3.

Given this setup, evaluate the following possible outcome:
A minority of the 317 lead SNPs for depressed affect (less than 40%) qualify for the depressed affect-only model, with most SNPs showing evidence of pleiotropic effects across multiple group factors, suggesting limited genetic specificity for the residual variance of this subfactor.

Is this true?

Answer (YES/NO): YES